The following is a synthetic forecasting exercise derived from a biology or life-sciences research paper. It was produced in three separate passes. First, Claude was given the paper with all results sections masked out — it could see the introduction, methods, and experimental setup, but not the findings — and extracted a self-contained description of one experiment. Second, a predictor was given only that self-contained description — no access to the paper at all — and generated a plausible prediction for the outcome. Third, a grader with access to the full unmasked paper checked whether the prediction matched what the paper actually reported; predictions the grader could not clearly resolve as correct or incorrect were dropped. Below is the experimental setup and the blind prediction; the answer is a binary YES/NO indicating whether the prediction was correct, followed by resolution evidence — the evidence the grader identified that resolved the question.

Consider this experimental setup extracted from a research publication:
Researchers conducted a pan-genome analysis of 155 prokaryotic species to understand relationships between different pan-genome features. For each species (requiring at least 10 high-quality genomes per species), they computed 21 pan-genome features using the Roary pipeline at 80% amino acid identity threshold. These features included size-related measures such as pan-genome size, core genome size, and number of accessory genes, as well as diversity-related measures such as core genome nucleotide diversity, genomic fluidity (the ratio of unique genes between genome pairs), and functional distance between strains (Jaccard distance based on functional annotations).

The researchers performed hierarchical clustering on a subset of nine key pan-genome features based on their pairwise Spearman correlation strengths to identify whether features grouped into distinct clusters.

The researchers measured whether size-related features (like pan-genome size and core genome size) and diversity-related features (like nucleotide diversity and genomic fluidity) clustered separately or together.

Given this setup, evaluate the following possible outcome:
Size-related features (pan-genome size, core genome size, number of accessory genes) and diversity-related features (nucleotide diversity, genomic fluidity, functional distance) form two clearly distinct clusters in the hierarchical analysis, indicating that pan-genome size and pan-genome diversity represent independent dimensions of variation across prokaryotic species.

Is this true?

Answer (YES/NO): YES